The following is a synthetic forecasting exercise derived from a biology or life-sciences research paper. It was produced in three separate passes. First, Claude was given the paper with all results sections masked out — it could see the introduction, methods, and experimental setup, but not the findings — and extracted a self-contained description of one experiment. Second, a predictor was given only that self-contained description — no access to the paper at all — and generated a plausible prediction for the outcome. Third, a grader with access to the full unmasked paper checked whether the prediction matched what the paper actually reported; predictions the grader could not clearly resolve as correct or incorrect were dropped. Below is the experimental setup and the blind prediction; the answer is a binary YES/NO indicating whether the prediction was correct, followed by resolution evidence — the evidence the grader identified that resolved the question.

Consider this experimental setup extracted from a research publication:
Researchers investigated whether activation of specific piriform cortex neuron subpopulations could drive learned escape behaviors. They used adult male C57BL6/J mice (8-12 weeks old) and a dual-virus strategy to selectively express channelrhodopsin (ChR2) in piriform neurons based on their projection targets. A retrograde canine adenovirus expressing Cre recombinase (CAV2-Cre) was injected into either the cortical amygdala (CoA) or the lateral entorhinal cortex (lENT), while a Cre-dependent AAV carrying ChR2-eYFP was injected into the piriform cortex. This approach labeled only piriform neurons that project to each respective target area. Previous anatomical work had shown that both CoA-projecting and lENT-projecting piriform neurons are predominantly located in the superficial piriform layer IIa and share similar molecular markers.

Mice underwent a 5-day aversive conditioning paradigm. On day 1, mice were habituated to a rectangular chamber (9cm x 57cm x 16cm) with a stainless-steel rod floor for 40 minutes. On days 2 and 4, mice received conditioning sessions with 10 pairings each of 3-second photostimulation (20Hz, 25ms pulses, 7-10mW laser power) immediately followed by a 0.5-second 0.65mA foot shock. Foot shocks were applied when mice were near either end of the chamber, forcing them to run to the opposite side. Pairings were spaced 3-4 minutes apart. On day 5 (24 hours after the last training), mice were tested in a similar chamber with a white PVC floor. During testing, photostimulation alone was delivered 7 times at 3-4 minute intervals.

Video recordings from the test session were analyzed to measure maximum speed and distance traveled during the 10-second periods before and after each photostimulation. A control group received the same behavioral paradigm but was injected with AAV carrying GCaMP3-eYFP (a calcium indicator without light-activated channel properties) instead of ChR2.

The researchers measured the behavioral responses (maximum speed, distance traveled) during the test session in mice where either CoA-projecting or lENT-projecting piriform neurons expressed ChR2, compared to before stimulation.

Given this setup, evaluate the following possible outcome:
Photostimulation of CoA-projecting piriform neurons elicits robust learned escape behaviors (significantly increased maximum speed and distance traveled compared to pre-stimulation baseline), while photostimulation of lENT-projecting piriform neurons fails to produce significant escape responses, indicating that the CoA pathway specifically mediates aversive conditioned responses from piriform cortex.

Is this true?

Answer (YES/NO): NO